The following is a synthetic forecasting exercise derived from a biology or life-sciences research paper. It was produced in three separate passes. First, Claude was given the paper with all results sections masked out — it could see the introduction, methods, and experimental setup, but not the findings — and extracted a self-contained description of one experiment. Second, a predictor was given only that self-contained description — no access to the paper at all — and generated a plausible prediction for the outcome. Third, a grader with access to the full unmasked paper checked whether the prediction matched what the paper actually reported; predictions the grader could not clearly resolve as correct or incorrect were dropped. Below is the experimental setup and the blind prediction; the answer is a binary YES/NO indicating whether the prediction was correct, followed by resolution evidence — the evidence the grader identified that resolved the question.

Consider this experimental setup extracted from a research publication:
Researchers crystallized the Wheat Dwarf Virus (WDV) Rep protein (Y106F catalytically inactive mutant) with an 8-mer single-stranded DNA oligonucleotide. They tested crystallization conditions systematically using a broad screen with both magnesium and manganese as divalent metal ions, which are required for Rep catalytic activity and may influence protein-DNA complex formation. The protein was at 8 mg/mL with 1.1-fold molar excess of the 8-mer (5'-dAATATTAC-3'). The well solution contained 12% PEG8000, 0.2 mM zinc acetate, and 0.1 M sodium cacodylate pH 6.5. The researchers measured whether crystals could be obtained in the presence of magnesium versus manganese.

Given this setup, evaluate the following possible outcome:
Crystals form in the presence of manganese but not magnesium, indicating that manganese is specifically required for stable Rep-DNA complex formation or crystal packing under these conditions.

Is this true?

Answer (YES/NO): YES